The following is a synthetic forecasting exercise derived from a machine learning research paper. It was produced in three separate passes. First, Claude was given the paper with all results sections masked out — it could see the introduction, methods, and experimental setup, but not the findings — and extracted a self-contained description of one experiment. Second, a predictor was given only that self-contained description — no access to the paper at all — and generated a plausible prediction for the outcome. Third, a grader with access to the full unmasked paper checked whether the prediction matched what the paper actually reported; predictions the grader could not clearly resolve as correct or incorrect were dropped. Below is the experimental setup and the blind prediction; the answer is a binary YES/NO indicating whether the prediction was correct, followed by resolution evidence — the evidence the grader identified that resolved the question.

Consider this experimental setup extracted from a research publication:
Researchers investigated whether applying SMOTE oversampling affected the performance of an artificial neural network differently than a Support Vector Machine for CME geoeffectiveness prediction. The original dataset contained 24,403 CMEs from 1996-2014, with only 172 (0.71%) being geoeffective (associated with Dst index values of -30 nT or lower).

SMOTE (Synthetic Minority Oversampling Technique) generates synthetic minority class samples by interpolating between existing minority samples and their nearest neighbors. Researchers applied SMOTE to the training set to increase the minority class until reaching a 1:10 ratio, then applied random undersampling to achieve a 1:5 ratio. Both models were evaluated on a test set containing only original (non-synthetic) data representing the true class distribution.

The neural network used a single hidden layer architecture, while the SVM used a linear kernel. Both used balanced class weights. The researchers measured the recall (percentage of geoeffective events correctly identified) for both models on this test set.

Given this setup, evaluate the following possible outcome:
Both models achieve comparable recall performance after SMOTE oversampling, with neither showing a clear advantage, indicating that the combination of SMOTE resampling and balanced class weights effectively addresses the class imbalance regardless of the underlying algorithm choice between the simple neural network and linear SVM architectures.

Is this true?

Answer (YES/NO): NO